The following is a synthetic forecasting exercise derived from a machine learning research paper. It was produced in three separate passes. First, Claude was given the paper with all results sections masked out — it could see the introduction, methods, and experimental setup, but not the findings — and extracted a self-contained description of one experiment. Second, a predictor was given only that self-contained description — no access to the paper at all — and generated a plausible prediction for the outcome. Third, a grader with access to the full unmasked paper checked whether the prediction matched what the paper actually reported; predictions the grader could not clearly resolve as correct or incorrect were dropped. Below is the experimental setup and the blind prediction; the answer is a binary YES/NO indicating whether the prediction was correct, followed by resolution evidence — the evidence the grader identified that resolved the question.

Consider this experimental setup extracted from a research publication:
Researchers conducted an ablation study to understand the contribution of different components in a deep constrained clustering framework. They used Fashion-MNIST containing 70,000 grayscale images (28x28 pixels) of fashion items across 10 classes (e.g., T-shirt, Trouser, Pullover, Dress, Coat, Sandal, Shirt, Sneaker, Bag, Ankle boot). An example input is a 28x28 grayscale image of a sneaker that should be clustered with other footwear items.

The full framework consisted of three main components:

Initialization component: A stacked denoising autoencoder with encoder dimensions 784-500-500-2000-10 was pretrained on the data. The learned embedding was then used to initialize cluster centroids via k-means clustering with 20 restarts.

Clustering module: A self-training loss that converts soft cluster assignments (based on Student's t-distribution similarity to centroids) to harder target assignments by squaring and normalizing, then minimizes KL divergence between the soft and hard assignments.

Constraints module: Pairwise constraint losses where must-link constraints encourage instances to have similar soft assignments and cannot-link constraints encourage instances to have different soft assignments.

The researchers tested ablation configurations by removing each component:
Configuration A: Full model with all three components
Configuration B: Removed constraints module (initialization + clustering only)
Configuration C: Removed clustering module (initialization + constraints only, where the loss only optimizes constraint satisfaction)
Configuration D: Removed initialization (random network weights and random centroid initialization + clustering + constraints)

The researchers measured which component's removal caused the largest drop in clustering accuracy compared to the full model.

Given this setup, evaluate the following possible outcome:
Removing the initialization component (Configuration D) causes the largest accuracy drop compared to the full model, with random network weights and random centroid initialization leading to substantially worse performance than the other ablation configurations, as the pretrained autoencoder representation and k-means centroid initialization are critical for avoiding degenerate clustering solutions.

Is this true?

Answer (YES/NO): NO